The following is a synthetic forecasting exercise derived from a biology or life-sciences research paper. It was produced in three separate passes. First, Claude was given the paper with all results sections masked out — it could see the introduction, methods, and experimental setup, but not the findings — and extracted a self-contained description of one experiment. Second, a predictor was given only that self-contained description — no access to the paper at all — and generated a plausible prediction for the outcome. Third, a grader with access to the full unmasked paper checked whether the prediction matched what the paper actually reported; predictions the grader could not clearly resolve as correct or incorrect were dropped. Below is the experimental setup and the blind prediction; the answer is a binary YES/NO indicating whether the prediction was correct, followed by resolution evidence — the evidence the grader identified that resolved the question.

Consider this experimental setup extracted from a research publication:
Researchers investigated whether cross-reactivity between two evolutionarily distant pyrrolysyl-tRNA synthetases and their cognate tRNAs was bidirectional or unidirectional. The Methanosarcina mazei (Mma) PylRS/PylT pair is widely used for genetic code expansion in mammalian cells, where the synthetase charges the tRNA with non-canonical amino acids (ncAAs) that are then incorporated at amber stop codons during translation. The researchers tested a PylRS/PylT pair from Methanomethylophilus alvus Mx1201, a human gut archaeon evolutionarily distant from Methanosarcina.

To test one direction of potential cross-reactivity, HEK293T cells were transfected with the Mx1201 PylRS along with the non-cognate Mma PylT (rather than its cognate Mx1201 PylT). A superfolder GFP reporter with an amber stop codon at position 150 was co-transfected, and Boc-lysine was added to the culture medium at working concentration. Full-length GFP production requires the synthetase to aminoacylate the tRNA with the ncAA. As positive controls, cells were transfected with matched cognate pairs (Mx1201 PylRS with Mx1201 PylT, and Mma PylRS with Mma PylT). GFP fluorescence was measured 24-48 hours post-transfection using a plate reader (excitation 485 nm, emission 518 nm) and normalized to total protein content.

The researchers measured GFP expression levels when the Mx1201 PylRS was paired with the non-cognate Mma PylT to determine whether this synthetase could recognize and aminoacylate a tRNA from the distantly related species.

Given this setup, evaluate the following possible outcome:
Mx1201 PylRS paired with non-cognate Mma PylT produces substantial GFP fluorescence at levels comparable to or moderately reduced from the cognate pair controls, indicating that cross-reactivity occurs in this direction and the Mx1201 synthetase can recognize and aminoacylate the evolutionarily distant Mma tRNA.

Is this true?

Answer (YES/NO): NO